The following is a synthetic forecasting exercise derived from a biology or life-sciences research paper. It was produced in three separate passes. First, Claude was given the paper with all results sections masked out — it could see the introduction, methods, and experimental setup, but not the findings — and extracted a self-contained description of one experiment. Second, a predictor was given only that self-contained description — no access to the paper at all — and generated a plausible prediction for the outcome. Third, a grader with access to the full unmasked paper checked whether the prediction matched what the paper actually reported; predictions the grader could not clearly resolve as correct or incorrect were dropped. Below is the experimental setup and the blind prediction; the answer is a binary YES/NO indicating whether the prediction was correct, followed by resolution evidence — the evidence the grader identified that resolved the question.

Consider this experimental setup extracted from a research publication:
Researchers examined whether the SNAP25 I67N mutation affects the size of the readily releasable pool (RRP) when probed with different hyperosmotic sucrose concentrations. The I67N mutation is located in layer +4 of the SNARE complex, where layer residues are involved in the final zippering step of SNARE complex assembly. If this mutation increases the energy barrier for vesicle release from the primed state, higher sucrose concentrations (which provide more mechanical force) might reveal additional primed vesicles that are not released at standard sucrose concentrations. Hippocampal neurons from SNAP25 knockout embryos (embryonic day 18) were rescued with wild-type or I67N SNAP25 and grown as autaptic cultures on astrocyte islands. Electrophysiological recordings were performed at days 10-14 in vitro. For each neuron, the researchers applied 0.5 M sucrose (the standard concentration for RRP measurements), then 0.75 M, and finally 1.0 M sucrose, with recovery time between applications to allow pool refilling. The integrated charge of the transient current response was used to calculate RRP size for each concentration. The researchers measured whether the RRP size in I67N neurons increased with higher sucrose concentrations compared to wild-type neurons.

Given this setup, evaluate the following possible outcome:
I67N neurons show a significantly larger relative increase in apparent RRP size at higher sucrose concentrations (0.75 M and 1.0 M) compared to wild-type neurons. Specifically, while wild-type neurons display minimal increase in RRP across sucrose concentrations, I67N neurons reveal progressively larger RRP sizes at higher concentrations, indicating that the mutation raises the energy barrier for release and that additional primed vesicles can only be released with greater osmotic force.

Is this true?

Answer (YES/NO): YES